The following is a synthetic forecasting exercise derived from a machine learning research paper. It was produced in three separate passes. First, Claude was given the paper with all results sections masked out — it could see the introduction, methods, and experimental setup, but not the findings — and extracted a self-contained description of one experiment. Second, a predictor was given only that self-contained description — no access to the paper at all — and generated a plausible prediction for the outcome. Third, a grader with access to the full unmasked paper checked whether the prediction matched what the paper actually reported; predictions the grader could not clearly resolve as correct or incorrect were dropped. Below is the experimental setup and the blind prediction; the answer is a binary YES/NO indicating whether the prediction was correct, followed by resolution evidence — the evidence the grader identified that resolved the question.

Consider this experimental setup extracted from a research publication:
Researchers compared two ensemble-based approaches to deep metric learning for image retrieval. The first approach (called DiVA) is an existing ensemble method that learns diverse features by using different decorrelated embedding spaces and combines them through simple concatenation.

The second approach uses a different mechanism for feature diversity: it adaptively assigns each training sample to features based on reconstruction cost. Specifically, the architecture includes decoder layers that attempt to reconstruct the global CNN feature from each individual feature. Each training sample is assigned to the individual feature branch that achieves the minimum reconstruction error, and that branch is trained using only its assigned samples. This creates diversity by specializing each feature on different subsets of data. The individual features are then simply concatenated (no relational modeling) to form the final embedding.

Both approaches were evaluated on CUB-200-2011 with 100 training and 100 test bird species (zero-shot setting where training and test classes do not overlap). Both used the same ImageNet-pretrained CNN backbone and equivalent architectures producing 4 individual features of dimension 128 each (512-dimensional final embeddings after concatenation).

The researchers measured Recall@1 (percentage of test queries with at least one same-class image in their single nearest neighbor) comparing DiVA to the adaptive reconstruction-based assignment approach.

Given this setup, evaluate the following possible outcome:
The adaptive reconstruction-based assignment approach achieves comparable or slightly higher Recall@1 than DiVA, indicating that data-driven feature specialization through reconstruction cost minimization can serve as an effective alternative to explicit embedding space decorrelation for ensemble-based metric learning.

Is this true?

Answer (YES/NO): NO